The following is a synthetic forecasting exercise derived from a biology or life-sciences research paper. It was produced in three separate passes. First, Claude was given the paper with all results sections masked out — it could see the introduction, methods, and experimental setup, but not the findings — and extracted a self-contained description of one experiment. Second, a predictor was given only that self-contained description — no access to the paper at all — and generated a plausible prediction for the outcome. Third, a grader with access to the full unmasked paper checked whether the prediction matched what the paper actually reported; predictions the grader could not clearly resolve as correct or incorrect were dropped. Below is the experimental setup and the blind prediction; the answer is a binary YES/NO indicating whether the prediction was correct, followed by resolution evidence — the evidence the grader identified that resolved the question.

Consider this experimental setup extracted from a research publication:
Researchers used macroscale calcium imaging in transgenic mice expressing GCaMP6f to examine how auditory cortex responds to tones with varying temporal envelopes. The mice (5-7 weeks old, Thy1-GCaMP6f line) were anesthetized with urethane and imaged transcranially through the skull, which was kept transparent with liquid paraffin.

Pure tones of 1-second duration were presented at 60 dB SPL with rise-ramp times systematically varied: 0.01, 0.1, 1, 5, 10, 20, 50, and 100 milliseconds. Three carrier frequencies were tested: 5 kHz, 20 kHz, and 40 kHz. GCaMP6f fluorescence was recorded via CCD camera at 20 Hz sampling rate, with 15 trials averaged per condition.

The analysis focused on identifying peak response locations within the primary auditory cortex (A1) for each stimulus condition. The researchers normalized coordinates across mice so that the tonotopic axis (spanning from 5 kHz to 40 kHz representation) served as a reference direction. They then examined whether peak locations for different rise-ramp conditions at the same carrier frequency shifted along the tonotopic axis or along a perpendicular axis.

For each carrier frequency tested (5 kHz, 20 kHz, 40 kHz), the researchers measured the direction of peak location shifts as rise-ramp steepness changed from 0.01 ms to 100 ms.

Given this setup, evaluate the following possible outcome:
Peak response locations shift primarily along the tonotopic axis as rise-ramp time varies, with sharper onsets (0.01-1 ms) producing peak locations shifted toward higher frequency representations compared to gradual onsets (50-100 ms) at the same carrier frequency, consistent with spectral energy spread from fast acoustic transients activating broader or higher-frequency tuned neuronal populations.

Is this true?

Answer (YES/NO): NO